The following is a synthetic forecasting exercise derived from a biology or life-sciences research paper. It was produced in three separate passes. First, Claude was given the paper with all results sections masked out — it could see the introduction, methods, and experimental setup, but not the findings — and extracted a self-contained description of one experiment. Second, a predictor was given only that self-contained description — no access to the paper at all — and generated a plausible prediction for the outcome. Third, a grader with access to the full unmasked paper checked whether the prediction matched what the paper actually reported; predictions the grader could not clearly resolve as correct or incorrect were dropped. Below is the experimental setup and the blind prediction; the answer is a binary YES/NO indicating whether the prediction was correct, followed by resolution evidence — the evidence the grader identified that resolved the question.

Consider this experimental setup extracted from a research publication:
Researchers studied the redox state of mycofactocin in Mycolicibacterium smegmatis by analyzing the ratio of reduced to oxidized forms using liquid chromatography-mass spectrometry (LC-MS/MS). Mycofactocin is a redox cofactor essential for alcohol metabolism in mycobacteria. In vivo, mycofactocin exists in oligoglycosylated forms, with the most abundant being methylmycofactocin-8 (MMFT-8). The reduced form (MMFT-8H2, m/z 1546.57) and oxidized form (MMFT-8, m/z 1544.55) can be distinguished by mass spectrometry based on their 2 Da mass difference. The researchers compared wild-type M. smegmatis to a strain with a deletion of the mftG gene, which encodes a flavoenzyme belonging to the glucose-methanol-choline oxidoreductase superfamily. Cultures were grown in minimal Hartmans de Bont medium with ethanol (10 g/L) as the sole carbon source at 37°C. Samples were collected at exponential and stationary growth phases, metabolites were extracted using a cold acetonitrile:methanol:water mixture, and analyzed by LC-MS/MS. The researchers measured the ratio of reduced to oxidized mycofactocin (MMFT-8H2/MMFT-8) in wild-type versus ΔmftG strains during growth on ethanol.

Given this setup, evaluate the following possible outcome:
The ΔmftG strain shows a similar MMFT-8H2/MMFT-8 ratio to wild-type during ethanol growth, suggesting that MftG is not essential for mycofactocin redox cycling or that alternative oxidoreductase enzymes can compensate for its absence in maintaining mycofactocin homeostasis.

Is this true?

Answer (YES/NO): NO